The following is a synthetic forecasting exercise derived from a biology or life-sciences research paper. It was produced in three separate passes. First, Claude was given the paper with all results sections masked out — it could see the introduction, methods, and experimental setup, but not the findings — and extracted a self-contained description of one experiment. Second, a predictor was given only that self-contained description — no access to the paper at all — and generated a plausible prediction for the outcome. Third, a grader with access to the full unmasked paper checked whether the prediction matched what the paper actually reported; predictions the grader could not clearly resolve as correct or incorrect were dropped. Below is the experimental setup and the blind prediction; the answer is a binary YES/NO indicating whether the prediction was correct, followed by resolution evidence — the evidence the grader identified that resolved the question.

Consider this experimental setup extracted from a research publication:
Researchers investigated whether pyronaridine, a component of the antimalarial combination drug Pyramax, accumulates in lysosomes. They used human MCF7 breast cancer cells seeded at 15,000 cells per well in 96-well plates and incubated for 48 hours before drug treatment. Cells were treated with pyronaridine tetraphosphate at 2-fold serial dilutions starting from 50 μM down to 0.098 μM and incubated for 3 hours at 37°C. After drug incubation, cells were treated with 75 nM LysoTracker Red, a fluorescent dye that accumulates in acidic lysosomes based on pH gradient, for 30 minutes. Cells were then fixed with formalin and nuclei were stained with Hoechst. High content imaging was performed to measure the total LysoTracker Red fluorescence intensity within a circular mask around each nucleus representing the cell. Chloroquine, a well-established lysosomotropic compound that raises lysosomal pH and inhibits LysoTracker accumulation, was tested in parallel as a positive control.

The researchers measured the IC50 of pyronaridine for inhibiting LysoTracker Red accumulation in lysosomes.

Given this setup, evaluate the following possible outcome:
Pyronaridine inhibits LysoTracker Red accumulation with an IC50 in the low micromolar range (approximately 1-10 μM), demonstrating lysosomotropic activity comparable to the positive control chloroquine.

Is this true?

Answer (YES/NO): NO